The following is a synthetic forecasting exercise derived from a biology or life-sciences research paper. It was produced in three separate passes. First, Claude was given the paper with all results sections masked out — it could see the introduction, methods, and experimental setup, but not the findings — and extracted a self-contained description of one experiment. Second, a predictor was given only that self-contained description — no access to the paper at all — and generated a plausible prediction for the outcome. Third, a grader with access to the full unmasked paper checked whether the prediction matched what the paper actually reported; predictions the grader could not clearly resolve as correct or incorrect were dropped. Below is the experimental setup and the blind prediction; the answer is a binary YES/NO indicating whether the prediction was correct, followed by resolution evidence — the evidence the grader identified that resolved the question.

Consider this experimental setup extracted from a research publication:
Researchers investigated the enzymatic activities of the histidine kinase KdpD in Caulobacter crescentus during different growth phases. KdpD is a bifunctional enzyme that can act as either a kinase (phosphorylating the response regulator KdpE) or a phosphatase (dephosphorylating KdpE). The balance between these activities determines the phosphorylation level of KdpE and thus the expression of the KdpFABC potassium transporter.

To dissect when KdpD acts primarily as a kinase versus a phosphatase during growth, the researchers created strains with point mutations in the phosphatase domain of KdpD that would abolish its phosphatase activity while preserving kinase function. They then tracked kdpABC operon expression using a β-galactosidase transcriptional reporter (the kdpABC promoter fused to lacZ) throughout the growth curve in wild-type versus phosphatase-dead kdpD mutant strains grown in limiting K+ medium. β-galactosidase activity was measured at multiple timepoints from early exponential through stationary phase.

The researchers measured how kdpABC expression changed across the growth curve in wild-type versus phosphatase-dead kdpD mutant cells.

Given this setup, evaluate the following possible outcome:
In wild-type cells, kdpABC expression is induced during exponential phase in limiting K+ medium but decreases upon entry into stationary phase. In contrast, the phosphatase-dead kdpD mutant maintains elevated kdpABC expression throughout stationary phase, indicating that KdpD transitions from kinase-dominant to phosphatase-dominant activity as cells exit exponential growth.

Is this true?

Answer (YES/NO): YES